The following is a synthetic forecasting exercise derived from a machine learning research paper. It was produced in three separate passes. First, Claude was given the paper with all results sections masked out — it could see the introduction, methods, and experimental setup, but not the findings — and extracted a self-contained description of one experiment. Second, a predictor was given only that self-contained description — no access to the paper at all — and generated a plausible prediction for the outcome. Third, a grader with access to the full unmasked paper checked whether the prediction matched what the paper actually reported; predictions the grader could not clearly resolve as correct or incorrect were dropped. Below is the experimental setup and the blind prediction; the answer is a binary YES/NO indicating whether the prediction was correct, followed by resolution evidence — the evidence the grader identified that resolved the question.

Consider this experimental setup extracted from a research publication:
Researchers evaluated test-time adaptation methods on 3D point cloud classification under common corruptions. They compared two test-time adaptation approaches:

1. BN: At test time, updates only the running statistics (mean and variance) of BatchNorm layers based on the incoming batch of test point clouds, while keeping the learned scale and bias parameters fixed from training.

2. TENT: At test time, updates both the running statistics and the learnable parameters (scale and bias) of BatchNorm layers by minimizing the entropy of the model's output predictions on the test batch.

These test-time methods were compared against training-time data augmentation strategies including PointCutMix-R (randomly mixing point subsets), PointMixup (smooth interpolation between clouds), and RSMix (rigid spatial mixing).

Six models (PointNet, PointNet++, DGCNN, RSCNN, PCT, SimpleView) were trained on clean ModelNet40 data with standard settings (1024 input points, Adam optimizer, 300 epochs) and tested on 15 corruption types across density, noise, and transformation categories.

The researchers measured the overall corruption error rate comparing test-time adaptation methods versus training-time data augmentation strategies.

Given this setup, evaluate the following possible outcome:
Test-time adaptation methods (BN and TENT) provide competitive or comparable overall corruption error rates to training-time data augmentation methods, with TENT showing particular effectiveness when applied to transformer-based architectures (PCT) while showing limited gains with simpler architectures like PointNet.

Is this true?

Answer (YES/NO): NO